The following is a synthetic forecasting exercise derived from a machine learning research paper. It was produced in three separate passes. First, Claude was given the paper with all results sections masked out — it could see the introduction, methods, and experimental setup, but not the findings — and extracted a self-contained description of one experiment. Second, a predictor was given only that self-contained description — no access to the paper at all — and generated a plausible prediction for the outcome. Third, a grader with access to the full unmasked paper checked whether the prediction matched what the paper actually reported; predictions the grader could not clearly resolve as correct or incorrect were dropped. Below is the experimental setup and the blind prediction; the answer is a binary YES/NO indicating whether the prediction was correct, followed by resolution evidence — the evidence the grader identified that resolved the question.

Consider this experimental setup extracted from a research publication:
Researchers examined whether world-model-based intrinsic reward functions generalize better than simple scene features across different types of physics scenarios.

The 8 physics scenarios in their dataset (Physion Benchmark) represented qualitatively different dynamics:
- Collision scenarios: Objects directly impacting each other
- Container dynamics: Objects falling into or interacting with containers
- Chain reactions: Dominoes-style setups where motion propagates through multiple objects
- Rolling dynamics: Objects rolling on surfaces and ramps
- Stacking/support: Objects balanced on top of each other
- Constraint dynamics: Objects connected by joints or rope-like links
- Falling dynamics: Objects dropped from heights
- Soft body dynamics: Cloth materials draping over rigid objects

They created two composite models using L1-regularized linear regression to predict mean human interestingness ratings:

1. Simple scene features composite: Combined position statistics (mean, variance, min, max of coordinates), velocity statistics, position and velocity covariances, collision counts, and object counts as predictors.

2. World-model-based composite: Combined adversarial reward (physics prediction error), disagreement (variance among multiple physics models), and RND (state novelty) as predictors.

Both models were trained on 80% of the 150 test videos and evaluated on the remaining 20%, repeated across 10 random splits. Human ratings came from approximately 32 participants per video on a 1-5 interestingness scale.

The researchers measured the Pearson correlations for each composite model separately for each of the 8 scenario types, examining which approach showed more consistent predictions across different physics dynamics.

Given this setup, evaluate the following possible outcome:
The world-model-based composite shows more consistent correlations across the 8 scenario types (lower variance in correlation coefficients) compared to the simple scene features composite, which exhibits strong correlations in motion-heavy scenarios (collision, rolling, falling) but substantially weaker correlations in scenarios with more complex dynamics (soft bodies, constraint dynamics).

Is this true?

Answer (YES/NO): NO